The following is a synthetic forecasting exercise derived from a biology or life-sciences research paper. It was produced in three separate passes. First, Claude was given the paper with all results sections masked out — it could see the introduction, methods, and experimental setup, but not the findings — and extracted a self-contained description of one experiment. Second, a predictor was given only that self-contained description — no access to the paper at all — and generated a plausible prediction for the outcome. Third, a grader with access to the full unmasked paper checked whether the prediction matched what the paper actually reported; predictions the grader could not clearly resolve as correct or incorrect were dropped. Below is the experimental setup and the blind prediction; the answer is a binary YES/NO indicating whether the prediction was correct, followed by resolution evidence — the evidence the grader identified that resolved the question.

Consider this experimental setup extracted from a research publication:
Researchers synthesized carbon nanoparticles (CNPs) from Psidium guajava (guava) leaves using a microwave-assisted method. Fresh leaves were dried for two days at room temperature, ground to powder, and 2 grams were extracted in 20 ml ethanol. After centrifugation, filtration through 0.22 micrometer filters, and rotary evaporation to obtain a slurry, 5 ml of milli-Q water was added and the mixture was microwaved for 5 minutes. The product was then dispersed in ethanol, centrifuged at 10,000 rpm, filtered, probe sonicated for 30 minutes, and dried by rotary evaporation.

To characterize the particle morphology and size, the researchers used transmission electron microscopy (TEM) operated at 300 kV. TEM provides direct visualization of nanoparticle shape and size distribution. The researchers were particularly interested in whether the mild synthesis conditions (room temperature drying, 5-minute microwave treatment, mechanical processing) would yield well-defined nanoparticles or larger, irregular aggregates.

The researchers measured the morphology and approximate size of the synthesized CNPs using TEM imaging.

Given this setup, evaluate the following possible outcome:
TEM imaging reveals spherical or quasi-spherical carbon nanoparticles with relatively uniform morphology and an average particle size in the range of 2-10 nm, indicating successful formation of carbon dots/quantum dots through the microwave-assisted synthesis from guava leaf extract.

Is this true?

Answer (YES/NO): NO